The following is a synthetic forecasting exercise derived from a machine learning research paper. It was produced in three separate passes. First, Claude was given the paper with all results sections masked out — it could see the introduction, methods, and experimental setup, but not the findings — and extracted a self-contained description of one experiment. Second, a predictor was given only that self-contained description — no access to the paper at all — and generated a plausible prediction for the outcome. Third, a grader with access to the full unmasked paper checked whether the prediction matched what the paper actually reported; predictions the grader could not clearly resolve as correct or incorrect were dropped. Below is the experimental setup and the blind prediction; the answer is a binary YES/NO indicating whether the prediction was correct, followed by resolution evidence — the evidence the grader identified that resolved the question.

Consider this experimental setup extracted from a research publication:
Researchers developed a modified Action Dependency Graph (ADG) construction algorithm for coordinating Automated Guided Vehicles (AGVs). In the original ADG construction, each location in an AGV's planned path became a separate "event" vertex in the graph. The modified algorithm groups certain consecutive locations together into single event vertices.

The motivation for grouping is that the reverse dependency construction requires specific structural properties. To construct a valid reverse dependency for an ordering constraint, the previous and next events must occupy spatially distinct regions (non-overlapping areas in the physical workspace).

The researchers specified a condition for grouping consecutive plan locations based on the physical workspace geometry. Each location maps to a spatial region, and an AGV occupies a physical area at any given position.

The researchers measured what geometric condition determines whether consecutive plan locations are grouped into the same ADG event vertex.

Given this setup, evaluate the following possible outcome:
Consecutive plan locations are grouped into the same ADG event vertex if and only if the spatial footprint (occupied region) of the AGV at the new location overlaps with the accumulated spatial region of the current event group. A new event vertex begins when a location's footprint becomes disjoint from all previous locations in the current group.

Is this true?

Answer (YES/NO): NO